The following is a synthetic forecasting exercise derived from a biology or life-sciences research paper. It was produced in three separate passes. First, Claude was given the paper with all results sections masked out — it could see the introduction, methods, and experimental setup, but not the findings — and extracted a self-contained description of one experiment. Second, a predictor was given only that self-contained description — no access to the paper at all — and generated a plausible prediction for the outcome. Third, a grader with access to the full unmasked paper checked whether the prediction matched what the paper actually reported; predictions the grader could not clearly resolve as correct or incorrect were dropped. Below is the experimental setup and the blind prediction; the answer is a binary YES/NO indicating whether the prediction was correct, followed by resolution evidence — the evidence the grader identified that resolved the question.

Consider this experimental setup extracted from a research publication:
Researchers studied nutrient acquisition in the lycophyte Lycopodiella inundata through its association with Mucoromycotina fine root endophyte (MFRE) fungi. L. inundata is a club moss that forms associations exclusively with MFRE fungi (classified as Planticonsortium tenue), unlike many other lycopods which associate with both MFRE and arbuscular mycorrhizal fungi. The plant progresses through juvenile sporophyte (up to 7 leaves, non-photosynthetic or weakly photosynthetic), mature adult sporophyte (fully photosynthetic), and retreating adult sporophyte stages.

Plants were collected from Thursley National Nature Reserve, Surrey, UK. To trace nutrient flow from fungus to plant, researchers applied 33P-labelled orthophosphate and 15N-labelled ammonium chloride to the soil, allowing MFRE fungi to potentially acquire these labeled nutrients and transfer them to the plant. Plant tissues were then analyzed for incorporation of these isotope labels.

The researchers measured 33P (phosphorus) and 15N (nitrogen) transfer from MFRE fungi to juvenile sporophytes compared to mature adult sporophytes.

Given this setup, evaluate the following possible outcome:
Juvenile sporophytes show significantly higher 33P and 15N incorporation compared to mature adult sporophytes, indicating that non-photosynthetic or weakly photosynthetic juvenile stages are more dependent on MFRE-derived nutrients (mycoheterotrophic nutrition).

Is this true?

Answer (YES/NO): NO